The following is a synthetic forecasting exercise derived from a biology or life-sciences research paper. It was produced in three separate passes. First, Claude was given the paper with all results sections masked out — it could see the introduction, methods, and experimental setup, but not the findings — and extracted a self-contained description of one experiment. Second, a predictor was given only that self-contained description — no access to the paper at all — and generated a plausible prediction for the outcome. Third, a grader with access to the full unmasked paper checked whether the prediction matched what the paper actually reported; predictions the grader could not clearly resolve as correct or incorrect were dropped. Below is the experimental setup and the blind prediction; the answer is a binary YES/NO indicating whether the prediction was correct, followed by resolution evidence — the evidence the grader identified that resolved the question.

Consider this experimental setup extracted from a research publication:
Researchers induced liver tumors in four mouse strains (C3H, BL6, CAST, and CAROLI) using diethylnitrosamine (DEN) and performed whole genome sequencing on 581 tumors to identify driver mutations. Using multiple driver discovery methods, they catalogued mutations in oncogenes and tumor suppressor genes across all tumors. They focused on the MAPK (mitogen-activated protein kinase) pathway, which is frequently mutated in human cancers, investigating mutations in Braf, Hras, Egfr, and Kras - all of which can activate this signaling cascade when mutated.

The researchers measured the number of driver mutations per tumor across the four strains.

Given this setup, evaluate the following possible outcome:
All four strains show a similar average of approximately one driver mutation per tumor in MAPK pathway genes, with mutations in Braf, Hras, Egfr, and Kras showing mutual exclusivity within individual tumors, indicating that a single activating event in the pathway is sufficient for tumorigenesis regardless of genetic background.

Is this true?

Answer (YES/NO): NO